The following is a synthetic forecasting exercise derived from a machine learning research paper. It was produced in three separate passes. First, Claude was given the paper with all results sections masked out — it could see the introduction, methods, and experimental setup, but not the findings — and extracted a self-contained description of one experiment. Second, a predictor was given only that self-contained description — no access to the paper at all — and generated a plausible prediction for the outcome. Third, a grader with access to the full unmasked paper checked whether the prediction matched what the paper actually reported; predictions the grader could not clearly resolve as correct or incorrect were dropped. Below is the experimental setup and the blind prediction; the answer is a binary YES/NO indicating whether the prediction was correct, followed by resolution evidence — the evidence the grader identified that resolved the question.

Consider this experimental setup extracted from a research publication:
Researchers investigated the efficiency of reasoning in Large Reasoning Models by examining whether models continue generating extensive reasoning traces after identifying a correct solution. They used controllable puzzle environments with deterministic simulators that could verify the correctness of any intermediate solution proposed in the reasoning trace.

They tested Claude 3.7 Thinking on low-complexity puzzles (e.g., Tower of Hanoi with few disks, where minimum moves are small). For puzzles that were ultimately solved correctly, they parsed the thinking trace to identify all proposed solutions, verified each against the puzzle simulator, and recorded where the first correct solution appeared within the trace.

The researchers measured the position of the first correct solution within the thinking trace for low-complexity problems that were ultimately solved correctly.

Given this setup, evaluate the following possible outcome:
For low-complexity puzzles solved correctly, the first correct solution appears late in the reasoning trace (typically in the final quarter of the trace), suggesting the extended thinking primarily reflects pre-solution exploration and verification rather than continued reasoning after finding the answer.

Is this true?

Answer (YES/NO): NO